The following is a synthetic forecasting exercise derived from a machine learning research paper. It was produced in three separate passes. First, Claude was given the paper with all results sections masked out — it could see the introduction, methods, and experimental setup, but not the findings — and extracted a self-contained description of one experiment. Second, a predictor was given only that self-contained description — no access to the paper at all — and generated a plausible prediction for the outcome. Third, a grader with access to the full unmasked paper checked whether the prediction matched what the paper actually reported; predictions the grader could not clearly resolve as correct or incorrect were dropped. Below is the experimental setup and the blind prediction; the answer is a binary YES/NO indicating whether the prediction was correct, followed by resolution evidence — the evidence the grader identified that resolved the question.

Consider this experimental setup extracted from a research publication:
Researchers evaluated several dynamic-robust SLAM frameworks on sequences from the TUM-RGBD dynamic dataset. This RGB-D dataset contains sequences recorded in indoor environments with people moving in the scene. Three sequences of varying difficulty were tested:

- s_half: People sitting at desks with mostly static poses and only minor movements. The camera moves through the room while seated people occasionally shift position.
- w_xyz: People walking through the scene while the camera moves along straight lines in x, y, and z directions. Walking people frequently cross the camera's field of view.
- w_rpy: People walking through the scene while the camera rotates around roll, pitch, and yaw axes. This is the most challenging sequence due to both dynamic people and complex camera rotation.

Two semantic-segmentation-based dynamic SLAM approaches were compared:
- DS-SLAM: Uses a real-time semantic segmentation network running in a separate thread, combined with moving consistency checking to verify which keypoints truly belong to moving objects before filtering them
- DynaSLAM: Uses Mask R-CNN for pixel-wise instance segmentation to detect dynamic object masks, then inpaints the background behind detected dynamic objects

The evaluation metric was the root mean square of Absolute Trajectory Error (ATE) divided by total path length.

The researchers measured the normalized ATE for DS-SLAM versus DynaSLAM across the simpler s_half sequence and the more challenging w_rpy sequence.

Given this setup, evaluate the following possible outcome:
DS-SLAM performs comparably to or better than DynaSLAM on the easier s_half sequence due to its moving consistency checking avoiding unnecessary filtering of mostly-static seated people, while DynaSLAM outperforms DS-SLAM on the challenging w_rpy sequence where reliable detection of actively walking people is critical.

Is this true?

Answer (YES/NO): YES